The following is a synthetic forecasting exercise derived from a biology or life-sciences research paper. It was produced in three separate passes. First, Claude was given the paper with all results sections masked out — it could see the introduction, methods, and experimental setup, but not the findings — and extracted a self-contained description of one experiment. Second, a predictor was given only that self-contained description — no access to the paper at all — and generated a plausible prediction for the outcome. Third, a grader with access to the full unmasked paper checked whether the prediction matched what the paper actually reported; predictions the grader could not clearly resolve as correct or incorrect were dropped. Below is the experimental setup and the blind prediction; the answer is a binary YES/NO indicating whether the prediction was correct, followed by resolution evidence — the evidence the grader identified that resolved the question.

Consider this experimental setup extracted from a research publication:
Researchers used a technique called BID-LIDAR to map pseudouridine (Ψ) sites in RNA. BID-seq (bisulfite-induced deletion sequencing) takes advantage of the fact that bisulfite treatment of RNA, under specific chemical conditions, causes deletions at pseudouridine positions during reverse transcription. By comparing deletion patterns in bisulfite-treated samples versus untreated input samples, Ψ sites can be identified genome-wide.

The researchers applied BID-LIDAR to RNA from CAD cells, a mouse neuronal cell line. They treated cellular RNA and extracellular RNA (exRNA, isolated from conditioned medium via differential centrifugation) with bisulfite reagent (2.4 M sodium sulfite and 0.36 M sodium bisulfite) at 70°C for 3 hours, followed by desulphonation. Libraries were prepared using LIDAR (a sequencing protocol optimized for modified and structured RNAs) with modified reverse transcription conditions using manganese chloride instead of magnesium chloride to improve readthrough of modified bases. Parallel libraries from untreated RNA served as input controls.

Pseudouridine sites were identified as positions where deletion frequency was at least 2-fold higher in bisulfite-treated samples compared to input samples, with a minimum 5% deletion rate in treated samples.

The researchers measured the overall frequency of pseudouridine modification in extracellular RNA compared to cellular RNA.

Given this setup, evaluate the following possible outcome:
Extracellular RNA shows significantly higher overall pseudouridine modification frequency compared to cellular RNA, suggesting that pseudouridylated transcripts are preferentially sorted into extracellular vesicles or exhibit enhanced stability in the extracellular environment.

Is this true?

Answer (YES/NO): YES